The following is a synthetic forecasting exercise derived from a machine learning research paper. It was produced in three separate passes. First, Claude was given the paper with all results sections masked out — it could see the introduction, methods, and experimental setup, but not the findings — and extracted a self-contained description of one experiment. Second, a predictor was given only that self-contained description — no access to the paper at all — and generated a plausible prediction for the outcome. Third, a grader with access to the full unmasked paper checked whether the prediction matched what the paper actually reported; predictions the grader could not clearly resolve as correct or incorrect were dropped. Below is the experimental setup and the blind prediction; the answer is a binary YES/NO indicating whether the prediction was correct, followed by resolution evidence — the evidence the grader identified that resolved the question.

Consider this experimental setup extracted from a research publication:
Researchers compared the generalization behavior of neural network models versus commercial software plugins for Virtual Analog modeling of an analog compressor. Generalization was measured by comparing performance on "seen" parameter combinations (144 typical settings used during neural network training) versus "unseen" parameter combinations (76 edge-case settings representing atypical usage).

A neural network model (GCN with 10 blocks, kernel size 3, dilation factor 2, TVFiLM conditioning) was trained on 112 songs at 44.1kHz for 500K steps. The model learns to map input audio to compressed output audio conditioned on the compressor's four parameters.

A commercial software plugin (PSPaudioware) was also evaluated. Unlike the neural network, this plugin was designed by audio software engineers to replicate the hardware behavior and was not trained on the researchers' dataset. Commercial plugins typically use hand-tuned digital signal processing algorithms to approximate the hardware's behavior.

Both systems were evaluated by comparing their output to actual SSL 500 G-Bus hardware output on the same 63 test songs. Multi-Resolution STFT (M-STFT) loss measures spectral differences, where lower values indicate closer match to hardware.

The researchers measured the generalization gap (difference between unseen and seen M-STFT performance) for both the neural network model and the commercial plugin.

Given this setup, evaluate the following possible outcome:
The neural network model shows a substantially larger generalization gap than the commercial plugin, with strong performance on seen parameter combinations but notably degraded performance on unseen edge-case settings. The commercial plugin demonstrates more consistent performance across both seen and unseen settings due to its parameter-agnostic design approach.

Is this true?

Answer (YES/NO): YES